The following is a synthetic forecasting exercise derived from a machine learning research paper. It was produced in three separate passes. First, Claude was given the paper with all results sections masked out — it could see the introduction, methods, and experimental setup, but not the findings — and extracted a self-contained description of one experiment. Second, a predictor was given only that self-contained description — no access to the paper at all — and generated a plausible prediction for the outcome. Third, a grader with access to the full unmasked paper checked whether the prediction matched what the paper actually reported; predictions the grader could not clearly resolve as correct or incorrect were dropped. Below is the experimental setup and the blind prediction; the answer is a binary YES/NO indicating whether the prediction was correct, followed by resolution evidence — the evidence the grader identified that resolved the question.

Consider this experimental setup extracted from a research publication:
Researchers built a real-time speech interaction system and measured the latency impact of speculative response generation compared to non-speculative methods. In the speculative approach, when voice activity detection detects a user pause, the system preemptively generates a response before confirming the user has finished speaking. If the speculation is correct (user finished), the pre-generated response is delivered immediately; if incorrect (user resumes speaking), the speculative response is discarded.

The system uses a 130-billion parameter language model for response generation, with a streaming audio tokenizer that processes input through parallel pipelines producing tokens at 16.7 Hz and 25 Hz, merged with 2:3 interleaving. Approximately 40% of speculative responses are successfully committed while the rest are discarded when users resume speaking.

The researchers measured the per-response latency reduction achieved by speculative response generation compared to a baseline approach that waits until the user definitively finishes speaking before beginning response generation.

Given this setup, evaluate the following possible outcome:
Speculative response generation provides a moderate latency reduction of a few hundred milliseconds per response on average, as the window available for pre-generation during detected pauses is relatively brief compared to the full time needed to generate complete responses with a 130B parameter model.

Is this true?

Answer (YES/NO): NO